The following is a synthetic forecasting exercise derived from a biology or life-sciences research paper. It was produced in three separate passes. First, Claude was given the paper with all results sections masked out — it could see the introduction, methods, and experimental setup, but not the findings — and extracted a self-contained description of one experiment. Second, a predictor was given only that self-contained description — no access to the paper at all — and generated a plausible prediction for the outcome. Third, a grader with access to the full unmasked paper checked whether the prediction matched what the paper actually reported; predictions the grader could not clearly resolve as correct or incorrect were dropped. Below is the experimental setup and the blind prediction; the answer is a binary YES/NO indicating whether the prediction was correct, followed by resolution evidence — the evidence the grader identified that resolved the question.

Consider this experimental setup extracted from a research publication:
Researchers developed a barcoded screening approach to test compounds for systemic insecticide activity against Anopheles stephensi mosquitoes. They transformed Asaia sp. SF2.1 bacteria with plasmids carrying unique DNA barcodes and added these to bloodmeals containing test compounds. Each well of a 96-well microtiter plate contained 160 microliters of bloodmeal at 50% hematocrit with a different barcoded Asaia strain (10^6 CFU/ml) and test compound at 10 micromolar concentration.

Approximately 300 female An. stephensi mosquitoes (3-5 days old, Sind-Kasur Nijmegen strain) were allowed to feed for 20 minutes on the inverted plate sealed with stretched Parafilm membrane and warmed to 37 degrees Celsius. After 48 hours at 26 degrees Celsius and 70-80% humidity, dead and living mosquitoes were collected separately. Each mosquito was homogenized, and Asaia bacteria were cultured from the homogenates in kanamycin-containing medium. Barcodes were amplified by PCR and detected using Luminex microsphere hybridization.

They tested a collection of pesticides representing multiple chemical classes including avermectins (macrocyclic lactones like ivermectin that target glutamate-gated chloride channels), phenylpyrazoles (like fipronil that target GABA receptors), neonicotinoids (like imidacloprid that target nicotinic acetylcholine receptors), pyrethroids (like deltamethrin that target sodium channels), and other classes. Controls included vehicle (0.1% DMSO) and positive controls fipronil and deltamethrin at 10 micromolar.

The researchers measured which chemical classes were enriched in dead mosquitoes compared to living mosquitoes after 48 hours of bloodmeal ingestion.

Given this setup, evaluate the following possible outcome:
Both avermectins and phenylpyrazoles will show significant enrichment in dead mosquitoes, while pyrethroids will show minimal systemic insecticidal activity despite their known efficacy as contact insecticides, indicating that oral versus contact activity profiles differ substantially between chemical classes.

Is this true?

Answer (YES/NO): NO